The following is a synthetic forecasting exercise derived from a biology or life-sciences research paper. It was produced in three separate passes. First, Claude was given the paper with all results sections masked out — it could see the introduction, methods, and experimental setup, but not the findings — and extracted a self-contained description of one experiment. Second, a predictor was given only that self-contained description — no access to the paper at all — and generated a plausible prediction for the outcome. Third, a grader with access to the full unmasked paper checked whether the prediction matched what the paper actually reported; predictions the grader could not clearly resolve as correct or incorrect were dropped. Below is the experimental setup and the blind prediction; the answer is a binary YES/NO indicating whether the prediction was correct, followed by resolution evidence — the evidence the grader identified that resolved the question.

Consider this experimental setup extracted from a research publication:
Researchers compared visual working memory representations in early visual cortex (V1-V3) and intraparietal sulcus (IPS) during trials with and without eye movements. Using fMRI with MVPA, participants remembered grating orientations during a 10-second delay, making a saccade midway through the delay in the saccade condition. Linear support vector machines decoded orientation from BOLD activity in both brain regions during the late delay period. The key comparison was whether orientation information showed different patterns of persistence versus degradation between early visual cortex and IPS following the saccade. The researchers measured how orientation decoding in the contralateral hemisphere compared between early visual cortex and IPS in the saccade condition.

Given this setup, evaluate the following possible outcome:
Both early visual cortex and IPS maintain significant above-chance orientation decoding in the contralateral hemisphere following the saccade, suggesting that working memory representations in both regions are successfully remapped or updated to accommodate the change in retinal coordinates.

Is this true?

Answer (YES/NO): NO